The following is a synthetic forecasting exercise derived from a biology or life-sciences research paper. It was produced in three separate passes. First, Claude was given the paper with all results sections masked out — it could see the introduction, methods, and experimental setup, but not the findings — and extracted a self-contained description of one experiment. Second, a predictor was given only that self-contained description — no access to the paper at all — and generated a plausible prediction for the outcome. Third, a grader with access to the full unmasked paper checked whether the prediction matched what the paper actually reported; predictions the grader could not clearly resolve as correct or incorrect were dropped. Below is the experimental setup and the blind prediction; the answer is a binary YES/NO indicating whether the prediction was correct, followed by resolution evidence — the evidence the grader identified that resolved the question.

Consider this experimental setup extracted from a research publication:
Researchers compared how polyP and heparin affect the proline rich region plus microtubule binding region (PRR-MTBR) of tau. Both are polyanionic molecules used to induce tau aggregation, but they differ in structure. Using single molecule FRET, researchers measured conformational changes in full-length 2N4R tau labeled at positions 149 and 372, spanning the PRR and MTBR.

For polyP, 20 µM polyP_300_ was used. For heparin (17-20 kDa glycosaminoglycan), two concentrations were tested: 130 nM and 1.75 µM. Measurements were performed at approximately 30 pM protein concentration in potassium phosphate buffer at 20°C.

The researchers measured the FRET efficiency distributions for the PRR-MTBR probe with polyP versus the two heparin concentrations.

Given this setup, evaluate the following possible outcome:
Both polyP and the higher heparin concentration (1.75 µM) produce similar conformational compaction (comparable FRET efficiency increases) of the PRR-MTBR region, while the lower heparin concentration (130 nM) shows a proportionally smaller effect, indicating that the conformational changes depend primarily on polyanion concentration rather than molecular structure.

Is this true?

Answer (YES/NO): NO